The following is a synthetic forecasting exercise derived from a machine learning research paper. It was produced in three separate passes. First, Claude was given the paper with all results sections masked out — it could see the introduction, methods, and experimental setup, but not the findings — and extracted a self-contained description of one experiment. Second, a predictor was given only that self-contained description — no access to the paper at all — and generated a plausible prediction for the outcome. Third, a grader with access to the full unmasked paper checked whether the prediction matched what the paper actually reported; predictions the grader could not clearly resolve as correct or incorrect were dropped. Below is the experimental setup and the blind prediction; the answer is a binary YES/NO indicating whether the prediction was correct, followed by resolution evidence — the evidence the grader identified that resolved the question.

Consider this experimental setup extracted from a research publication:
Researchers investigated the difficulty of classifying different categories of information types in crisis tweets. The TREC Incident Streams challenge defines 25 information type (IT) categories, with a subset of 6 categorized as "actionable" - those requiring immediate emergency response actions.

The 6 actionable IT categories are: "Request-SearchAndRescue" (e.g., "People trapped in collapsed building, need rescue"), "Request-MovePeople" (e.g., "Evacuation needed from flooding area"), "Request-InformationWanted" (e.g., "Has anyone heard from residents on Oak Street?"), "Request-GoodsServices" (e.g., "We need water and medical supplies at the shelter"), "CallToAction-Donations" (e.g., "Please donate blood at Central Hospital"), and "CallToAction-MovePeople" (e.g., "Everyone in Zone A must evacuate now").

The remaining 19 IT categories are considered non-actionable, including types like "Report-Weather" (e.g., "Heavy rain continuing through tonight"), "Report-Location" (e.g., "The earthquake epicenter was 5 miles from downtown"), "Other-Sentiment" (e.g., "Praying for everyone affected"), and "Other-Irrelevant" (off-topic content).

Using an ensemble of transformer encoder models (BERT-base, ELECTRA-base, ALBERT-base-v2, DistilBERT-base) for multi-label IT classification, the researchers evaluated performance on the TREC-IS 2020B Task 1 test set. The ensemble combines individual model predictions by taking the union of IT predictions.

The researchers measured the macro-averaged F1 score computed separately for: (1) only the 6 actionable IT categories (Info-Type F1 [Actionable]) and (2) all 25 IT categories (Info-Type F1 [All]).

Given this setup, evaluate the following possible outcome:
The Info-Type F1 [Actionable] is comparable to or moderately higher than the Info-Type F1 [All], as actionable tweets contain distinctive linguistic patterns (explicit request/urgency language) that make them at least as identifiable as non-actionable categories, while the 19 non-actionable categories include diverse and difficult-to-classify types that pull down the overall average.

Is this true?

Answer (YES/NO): NO